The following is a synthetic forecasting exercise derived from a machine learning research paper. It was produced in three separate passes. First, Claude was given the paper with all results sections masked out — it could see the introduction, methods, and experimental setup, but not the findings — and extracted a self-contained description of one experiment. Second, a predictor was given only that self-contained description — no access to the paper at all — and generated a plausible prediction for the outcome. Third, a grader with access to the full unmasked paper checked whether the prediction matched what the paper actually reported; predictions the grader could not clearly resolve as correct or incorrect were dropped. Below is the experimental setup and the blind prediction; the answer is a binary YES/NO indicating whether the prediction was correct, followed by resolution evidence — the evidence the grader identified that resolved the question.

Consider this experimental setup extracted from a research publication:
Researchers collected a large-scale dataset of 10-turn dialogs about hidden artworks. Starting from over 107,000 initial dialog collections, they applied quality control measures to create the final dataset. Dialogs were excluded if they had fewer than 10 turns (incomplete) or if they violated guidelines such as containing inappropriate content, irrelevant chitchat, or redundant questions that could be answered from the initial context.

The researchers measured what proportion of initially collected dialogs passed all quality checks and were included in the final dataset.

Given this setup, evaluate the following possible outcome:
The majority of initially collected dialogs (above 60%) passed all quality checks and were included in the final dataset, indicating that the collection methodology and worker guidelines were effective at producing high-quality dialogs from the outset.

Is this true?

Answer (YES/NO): NO